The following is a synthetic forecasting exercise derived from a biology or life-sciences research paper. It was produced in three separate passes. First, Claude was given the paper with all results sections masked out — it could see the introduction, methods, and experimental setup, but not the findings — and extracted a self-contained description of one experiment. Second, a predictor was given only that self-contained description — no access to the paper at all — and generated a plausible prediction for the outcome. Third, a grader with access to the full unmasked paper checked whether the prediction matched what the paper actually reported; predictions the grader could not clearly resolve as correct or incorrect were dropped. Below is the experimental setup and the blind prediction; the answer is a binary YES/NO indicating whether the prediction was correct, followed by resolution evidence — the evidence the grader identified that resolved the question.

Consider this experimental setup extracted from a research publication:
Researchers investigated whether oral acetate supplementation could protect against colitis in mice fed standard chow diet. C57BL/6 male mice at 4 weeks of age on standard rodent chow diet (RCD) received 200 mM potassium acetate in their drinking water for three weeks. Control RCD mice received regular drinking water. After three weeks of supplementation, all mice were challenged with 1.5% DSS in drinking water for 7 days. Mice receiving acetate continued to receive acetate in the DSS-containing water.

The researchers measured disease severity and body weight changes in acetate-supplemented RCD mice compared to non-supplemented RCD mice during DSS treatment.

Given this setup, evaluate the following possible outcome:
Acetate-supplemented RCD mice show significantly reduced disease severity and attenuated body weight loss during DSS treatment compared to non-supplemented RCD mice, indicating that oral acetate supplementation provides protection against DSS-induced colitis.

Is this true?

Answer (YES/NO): YES